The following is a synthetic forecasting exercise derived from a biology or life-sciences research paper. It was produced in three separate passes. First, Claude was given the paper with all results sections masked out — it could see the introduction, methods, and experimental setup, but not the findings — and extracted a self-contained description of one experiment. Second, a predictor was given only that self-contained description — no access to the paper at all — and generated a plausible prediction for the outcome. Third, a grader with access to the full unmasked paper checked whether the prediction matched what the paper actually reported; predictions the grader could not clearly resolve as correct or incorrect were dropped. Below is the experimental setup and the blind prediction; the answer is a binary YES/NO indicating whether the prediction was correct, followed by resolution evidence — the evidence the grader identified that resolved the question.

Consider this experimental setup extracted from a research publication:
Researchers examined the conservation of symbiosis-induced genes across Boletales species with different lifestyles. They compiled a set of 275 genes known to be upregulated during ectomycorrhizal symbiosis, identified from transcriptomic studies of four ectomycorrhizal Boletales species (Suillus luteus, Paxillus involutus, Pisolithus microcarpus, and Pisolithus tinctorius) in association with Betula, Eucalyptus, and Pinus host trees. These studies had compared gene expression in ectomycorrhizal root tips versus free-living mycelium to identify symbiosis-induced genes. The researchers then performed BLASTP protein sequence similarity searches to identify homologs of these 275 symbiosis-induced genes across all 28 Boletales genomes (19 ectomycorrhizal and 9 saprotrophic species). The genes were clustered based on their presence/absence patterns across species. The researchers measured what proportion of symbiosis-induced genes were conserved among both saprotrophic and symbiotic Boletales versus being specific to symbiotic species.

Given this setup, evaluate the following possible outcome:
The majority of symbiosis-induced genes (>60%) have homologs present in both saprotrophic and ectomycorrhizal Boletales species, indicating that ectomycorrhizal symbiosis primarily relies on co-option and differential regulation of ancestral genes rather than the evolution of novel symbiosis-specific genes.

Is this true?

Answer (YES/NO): YES